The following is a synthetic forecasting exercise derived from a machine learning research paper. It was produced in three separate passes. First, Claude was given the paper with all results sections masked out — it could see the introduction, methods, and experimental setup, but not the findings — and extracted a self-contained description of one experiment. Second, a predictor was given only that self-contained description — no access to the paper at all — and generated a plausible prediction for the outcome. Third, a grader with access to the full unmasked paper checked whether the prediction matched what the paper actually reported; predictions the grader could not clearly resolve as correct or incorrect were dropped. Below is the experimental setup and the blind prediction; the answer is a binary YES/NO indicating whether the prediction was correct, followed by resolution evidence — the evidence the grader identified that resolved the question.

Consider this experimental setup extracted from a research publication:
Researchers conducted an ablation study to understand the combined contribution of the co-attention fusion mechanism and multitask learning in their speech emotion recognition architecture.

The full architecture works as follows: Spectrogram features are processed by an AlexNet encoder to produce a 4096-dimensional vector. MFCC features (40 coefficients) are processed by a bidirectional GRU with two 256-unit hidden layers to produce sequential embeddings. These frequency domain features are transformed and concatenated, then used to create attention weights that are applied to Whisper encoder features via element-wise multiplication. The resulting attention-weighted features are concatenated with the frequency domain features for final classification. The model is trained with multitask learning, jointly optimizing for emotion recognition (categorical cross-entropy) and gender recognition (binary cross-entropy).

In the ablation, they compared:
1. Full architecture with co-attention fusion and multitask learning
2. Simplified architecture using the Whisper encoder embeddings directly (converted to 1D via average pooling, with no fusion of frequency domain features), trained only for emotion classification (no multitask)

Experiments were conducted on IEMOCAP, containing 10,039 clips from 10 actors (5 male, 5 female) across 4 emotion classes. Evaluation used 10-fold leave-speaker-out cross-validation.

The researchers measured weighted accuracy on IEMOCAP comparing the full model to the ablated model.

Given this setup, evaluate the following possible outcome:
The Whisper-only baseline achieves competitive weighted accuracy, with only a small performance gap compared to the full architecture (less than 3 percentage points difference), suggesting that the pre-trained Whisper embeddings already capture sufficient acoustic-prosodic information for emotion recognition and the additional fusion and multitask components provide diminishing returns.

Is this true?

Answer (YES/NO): NO